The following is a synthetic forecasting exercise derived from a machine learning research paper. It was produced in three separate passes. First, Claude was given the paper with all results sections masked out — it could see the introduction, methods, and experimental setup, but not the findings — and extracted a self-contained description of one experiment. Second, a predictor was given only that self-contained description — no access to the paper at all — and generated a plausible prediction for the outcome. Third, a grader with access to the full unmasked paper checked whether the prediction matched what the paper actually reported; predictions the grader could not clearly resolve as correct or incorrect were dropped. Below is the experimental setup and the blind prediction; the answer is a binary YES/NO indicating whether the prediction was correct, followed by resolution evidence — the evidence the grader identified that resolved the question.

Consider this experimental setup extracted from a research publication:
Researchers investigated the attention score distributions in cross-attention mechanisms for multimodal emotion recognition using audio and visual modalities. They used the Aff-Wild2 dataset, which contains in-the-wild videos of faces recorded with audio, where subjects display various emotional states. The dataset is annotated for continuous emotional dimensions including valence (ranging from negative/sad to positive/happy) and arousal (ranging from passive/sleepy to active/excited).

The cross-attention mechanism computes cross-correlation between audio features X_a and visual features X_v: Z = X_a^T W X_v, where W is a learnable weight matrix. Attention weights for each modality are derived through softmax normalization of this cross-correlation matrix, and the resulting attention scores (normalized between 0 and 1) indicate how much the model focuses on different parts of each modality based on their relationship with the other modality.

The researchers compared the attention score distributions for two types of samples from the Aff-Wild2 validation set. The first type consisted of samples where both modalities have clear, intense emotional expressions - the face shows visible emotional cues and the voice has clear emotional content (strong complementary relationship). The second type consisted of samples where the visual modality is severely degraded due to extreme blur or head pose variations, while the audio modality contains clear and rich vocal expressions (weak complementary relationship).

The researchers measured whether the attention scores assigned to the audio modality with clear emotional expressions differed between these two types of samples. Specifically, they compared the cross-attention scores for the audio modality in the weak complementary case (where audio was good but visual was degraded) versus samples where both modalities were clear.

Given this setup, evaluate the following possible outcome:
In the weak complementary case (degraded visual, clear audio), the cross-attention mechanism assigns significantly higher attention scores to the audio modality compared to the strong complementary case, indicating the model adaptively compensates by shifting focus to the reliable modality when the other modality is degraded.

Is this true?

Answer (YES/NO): NO